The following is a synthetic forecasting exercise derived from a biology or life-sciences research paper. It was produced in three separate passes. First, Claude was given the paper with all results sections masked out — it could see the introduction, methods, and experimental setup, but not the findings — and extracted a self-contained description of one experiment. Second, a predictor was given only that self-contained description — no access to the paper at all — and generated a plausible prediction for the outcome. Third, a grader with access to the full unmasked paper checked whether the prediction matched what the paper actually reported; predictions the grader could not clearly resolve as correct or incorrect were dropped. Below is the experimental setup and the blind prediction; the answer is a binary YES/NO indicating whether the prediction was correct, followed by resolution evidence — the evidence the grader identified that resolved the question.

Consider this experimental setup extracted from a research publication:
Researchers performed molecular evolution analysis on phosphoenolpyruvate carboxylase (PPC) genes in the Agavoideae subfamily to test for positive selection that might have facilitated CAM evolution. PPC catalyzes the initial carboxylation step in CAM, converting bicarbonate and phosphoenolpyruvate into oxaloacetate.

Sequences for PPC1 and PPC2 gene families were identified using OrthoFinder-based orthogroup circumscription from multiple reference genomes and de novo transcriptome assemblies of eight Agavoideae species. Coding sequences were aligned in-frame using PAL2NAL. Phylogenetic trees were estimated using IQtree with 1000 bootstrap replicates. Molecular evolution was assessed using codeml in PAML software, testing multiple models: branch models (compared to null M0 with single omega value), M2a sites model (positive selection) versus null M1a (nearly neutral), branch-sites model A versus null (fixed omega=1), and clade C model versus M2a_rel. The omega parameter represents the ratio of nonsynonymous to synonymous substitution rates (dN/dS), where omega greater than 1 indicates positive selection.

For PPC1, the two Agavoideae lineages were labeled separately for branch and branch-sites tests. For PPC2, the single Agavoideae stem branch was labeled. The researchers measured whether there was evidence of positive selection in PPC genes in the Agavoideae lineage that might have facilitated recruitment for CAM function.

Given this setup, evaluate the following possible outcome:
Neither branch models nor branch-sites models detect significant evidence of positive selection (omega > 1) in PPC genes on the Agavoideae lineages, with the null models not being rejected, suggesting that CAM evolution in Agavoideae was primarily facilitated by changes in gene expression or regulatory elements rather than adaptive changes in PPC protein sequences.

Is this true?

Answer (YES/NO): NO